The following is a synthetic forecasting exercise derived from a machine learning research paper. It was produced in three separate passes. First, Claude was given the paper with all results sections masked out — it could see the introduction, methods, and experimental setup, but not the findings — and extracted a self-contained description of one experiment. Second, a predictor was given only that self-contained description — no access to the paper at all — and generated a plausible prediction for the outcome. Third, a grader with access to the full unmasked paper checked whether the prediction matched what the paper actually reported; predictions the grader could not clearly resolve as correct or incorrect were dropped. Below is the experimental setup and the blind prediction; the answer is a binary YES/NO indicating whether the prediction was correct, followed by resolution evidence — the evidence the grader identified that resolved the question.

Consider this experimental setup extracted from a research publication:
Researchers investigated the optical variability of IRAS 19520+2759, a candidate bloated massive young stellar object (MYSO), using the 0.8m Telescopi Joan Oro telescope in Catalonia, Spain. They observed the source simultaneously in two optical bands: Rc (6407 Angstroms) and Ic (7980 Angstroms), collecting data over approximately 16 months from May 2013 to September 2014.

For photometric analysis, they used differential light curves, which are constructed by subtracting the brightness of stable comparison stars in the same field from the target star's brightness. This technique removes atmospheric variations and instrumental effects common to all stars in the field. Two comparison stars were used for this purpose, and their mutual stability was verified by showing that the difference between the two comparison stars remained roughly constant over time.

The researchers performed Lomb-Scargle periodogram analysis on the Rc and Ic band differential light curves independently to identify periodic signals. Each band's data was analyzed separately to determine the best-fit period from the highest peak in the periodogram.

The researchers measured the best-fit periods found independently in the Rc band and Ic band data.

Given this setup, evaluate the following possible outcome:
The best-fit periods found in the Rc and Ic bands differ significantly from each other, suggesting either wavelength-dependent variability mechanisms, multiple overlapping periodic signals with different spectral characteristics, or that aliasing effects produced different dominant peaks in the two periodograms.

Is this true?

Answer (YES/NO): NO